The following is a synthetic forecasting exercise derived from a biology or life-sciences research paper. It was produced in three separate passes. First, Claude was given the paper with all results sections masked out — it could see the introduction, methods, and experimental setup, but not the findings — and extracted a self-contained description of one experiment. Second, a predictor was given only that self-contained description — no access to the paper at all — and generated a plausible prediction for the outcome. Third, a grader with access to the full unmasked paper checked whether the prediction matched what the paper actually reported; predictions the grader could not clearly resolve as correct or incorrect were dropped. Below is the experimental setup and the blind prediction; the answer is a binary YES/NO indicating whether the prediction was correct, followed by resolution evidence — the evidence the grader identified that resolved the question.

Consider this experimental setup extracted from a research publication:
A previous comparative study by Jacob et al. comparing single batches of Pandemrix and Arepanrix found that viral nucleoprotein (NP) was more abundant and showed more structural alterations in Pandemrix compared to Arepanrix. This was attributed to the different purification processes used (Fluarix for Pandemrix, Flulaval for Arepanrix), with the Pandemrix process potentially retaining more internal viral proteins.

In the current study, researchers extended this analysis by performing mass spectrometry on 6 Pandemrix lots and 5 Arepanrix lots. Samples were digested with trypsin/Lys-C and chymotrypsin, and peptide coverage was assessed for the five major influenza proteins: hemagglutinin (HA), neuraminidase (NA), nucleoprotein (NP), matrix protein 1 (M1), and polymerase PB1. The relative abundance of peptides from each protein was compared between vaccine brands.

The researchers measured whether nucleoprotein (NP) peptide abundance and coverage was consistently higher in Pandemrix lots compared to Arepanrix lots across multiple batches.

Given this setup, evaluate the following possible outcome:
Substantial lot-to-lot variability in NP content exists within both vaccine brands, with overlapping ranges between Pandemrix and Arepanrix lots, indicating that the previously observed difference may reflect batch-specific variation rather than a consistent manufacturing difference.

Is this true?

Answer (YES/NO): YES